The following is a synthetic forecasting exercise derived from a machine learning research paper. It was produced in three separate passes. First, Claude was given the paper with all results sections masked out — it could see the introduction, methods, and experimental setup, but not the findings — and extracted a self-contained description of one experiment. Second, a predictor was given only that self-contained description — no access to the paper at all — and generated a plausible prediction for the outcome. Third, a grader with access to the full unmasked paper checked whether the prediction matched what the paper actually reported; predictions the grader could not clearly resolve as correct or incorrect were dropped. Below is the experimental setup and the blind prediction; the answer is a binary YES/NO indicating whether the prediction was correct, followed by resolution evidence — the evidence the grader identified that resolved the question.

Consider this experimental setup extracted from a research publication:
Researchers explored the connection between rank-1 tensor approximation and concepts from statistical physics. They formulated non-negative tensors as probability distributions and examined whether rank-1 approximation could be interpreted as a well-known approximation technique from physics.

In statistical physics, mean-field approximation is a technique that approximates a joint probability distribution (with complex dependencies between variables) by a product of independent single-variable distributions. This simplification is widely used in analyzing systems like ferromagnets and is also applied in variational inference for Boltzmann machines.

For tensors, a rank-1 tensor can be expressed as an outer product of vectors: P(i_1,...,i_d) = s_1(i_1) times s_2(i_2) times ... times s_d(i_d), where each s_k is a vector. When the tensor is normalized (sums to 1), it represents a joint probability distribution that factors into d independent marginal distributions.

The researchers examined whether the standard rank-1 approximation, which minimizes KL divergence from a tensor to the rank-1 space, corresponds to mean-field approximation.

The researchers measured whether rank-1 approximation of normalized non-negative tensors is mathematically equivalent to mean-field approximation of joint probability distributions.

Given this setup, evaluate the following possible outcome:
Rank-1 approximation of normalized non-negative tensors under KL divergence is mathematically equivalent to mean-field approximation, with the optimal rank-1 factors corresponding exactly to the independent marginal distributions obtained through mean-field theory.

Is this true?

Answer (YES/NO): YES